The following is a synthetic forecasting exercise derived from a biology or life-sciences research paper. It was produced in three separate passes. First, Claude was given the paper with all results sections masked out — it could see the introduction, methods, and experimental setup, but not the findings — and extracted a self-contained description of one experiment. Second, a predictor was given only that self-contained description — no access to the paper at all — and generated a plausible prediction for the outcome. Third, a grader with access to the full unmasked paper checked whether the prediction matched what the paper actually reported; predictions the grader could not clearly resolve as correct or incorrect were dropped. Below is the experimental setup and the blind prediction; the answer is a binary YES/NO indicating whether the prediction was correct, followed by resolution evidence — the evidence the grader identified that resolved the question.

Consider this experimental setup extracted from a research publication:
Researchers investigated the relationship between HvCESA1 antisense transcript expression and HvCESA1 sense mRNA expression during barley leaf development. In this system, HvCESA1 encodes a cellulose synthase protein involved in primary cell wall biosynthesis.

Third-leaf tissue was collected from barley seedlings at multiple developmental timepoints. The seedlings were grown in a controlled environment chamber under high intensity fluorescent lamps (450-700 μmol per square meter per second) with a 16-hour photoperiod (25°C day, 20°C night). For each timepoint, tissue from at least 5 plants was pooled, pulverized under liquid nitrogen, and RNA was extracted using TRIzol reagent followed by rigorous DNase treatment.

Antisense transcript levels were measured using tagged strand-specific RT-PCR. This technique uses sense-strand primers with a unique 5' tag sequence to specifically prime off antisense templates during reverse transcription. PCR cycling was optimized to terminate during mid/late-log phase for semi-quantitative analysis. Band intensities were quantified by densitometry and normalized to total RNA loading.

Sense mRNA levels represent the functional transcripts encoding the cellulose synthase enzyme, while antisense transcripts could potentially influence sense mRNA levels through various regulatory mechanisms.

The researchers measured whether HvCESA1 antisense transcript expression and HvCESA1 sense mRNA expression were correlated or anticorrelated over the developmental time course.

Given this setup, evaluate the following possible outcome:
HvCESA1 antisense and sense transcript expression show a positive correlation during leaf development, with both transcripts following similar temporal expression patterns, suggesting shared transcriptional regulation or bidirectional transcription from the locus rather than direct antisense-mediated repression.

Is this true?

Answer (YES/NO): NO